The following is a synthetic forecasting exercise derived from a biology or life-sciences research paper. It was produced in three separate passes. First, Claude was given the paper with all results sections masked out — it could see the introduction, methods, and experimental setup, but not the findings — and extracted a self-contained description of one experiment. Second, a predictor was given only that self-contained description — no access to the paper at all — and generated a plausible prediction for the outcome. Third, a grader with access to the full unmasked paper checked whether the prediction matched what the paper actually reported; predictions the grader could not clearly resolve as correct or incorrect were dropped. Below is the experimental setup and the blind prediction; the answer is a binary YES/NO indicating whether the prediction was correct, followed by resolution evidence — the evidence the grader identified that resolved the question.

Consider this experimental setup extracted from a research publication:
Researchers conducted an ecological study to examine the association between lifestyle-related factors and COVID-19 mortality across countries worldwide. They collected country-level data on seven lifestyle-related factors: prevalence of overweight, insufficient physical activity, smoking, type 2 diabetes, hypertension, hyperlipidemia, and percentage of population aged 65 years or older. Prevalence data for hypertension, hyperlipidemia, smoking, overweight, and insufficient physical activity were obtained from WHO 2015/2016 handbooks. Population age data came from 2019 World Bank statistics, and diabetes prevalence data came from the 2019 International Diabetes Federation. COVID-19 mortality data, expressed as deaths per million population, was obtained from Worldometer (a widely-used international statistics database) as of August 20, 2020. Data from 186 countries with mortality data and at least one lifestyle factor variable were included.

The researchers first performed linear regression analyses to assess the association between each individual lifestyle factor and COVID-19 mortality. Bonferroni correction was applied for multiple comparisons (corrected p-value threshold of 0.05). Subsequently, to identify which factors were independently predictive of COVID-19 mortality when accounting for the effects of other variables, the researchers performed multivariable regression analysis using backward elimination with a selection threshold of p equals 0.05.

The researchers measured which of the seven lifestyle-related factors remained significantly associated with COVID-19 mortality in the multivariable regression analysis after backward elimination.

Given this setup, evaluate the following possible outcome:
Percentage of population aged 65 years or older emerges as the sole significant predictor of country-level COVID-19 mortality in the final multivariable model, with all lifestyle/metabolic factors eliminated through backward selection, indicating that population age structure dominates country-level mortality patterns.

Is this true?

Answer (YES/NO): NO